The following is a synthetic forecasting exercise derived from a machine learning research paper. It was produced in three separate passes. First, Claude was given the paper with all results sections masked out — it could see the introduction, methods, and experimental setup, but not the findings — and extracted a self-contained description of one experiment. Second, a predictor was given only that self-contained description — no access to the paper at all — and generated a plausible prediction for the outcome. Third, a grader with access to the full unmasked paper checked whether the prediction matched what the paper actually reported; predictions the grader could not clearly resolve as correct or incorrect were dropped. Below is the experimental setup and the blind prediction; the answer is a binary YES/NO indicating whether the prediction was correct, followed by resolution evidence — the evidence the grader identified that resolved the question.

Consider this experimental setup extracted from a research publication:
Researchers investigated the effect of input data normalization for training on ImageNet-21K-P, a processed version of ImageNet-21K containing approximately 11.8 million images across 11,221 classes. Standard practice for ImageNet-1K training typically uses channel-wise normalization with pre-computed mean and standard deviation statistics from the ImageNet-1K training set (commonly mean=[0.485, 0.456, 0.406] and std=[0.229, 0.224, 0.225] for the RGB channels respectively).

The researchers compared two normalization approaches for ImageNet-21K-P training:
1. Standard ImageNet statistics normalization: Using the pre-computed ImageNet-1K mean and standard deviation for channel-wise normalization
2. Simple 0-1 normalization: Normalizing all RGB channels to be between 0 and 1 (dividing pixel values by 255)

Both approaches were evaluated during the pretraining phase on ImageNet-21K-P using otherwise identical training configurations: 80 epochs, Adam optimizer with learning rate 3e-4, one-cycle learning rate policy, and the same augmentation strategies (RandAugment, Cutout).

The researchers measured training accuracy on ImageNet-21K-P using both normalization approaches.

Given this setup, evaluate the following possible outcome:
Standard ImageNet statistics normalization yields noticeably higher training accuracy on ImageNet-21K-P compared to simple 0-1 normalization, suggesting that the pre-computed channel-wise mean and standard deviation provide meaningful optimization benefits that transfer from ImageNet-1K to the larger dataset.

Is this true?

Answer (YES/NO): NO